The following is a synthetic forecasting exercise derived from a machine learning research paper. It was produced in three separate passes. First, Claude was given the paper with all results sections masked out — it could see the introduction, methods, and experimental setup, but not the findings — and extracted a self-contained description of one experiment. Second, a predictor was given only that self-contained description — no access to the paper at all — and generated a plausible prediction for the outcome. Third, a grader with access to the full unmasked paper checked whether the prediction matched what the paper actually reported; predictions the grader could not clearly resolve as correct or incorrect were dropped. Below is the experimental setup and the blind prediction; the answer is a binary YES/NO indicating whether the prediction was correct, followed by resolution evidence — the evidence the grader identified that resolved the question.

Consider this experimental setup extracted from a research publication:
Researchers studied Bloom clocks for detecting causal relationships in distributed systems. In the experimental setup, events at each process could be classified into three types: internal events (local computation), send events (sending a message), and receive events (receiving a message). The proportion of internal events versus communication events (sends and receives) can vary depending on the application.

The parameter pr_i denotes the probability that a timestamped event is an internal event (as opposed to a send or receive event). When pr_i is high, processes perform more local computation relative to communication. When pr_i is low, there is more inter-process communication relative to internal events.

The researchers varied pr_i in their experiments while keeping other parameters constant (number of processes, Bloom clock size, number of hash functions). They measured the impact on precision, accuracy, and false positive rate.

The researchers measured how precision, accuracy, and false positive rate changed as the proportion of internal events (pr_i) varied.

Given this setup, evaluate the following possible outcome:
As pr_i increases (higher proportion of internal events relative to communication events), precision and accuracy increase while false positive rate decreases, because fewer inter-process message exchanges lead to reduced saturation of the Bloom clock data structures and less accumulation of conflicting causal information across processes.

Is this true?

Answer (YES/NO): NO